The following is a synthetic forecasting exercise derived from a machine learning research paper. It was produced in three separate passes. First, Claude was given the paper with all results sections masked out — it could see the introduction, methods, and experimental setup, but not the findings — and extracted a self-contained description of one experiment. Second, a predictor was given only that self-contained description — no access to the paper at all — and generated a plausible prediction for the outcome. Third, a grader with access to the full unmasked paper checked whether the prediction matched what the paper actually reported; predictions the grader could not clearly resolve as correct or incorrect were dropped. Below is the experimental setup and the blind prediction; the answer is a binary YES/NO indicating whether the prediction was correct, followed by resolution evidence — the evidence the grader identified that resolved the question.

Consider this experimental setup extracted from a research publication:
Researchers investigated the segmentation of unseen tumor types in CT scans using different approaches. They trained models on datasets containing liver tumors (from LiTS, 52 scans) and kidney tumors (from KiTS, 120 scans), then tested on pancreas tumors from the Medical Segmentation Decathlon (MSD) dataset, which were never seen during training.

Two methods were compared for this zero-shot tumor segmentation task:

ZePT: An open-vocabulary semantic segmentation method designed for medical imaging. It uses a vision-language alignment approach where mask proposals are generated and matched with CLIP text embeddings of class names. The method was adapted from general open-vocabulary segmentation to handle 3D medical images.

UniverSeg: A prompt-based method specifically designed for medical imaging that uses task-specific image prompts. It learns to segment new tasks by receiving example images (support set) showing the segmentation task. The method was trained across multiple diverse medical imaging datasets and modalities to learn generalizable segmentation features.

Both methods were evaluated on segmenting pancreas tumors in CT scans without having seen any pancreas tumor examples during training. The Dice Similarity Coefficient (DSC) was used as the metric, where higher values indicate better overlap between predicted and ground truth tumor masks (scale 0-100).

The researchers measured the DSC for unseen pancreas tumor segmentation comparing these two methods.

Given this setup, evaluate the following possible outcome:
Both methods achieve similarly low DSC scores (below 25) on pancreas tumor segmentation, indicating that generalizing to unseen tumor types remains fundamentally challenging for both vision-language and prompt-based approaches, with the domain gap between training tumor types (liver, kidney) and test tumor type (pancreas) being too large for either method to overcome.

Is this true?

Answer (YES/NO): NO